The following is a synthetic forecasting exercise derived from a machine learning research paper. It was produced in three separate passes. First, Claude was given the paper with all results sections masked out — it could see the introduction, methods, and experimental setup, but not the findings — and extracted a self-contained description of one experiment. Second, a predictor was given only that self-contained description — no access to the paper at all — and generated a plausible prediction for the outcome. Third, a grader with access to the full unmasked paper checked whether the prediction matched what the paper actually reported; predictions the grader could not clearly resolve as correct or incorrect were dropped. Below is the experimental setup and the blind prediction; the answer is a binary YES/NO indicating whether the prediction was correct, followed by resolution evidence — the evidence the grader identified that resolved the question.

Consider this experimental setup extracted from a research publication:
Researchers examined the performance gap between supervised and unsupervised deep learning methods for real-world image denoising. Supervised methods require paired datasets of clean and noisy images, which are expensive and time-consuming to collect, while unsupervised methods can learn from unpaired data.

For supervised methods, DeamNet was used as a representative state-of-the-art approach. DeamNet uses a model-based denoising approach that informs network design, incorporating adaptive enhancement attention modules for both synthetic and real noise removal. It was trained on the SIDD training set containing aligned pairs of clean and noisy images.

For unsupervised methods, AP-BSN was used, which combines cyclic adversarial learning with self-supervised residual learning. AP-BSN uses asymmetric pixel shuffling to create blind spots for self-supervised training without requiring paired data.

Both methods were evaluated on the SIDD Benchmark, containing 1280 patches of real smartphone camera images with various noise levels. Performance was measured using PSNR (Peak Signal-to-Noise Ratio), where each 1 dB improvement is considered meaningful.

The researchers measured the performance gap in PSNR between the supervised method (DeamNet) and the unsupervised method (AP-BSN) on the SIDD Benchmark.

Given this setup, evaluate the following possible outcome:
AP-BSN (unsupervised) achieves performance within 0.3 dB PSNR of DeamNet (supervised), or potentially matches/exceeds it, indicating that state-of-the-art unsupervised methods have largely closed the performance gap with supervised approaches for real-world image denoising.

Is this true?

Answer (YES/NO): NO